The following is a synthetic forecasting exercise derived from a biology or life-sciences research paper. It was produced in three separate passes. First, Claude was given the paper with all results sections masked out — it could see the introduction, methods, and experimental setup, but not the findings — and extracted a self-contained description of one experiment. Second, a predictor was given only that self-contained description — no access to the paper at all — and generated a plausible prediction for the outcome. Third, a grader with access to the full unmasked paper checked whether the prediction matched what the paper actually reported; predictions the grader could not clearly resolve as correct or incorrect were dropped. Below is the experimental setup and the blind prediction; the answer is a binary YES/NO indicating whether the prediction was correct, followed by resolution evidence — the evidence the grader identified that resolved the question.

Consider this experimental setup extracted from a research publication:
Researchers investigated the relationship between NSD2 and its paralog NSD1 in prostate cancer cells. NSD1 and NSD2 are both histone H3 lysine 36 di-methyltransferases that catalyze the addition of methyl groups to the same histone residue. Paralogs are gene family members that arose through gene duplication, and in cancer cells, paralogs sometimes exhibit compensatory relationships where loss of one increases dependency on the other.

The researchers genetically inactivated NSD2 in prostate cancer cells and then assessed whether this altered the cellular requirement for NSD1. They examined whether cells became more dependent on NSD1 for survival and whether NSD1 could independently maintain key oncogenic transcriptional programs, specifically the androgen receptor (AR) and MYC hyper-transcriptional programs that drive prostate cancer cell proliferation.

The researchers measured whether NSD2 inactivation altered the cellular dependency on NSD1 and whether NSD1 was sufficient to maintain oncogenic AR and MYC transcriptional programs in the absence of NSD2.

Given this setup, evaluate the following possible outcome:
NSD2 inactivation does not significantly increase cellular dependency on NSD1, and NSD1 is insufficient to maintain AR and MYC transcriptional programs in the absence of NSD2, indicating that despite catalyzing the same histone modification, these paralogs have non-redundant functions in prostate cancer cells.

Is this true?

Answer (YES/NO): NO